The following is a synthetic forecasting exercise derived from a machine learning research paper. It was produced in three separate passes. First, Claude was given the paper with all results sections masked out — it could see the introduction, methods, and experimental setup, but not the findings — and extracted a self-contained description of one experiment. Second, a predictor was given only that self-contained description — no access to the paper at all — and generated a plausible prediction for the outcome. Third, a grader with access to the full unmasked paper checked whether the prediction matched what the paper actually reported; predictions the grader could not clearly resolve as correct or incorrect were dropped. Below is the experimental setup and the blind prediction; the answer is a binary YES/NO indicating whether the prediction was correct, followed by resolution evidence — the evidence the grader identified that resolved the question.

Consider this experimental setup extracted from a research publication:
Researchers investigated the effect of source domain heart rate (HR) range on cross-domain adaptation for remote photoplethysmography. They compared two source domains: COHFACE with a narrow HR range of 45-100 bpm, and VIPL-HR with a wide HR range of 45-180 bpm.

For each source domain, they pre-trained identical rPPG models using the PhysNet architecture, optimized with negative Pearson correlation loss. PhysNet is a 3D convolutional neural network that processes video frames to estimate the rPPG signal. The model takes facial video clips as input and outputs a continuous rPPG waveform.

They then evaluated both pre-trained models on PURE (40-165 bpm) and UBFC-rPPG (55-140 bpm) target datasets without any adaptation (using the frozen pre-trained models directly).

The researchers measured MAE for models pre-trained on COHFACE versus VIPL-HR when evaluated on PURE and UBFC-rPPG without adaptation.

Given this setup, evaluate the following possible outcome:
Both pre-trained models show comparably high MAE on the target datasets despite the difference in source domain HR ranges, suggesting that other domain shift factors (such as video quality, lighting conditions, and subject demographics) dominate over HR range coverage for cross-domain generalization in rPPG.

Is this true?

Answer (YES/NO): NO